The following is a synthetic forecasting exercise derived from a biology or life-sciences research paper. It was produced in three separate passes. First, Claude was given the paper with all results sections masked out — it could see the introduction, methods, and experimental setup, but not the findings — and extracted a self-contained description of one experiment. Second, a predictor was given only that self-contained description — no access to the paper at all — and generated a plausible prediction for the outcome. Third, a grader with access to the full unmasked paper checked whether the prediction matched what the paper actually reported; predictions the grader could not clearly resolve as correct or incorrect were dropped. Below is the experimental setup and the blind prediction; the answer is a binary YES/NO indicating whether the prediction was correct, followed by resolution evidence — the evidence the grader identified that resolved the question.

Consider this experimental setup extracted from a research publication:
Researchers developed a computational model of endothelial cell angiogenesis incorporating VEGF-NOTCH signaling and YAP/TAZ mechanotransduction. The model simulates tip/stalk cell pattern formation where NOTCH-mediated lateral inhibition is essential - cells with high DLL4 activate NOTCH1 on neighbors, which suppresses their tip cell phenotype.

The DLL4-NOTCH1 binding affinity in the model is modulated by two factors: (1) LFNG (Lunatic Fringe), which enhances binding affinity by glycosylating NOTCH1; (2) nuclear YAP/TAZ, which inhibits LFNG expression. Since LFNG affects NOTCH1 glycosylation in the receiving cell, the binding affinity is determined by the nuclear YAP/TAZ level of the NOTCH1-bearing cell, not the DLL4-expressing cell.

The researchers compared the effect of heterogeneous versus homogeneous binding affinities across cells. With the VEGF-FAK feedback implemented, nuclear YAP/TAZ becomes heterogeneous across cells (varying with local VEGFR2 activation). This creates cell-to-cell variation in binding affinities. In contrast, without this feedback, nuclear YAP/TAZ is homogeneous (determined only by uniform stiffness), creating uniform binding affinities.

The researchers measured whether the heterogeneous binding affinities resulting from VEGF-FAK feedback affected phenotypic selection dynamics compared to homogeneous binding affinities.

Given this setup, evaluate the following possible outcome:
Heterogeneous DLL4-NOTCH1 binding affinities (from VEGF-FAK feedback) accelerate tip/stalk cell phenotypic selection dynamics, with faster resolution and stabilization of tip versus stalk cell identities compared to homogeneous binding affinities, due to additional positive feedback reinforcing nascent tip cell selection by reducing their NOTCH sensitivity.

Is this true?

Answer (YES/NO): NO